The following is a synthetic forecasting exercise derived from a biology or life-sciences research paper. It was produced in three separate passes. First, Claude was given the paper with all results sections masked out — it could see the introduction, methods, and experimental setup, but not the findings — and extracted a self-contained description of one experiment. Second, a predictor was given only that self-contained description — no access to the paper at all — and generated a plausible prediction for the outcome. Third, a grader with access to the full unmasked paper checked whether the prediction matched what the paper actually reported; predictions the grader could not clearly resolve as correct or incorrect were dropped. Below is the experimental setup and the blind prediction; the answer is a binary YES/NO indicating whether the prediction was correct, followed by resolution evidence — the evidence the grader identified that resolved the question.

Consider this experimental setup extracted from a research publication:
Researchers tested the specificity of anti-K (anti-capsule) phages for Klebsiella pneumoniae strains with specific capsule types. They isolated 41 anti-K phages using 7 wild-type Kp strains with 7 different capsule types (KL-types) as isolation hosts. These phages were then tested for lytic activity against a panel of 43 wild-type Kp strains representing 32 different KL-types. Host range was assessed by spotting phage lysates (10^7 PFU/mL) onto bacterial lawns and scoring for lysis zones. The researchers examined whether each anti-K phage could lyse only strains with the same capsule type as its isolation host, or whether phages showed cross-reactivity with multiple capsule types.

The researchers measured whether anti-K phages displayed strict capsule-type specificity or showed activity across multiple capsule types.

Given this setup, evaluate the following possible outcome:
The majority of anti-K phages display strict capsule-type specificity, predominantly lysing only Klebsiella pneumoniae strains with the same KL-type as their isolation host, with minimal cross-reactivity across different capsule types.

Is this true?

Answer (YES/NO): YES